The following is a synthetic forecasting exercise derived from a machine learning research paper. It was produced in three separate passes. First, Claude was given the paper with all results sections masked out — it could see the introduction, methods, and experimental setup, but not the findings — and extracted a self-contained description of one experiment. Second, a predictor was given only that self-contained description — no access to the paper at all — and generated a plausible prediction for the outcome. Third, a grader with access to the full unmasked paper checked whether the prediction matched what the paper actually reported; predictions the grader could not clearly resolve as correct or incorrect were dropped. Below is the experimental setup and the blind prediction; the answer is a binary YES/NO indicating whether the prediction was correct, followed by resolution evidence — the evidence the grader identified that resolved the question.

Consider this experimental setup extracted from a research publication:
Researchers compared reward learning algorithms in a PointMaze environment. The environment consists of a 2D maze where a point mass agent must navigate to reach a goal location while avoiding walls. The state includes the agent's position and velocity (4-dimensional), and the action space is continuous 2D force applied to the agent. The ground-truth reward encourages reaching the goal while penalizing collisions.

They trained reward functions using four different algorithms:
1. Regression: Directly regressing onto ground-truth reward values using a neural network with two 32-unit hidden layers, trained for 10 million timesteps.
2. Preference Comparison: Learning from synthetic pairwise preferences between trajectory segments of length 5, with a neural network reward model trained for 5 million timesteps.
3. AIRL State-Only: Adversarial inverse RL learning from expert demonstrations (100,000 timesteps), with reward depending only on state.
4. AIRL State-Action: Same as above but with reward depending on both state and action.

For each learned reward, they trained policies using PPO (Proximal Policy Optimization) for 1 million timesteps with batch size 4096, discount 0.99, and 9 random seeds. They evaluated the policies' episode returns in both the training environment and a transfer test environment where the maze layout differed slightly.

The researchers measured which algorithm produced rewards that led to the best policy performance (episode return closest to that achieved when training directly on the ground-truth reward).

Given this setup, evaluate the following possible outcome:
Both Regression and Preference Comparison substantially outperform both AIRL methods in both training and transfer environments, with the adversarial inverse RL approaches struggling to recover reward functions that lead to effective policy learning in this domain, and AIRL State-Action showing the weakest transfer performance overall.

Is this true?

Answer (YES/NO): YES